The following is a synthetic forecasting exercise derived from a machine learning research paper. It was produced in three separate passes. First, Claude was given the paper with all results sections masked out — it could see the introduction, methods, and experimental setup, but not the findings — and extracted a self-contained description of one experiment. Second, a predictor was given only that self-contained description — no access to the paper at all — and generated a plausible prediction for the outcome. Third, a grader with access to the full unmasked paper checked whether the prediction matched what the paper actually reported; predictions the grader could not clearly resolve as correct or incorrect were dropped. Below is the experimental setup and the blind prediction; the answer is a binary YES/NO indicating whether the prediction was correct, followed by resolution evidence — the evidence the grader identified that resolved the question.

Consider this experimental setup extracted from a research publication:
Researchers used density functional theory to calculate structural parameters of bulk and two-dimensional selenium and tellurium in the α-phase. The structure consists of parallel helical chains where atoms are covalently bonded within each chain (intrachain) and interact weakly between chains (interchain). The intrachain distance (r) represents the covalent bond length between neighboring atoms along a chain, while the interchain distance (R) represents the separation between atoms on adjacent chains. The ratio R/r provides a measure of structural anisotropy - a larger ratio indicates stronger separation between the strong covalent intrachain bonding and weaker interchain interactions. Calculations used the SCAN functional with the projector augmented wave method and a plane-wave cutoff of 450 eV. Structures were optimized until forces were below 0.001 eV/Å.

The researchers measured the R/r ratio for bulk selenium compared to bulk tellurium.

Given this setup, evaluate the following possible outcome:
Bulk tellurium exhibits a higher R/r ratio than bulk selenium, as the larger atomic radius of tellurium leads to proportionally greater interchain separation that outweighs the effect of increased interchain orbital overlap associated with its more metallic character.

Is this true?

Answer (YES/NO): NO